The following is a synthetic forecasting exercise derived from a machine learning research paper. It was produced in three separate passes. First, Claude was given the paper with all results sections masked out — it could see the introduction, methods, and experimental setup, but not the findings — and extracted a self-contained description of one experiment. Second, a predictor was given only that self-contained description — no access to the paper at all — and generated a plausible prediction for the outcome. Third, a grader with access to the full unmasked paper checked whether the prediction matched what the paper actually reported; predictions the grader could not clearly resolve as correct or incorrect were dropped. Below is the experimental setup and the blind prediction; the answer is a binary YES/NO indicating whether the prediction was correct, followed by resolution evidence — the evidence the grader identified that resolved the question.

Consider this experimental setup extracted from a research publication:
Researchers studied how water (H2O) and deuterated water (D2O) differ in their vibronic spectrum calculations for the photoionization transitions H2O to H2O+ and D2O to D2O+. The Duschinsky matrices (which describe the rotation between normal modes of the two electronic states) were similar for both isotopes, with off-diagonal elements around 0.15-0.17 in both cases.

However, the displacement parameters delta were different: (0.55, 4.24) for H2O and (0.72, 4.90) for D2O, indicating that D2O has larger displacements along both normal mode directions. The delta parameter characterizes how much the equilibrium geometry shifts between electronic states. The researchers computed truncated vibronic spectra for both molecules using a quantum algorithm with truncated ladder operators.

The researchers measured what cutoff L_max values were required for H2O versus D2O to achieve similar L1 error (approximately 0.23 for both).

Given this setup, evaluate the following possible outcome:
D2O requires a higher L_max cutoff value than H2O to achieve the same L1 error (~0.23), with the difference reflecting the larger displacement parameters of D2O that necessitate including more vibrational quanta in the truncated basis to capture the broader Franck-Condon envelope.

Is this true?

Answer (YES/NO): YES